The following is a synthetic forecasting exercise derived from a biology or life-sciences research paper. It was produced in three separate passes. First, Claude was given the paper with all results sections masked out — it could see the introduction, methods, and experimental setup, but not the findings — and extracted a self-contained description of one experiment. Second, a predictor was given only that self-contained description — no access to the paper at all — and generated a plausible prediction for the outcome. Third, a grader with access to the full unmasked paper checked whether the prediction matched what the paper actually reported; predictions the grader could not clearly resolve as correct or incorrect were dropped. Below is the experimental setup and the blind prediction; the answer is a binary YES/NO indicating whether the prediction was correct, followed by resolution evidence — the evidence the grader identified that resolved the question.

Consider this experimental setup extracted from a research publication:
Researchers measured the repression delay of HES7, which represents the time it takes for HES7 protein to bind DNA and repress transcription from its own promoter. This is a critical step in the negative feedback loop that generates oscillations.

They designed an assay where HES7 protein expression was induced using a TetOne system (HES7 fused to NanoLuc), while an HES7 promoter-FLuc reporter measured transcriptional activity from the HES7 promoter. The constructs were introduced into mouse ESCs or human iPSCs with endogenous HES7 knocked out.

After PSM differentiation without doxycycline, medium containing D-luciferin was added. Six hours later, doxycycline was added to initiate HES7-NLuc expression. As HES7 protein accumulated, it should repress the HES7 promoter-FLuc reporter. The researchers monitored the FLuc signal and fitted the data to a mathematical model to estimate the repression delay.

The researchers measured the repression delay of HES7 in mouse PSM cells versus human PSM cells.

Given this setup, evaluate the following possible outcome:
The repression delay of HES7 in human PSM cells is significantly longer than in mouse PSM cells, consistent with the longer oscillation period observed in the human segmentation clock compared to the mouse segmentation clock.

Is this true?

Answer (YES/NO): NO